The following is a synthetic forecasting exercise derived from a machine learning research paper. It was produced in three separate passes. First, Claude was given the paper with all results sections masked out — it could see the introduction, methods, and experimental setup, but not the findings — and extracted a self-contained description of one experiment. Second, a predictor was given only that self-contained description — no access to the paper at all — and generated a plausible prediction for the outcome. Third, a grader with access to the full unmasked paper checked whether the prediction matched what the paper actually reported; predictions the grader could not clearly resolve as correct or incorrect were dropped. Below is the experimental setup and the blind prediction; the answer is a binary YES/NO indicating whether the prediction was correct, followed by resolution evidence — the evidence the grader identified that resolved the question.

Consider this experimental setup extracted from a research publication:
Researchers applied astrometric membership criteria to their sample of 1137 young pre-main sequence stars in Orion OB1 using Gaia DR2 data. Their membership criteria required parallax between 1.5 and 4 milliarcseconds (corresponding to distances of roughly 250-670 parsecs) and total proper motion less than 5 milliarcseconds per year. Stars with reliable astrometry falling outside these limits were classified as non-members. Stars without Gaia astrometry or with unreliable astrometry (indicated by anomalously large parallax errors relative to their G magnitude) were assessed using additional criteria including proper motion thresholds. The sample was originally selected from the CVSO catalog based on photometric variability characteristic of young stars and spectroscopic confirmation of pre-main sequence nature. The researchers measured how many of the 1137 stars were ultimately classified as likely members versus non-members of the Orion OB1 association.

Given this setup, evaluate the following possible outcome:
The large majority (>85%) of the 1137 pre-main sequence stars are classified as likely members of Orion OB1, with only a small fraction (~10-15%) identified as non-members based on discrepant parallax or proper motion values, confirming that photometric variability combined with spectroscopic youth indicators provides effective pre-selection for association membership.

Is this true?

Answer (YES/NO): YES